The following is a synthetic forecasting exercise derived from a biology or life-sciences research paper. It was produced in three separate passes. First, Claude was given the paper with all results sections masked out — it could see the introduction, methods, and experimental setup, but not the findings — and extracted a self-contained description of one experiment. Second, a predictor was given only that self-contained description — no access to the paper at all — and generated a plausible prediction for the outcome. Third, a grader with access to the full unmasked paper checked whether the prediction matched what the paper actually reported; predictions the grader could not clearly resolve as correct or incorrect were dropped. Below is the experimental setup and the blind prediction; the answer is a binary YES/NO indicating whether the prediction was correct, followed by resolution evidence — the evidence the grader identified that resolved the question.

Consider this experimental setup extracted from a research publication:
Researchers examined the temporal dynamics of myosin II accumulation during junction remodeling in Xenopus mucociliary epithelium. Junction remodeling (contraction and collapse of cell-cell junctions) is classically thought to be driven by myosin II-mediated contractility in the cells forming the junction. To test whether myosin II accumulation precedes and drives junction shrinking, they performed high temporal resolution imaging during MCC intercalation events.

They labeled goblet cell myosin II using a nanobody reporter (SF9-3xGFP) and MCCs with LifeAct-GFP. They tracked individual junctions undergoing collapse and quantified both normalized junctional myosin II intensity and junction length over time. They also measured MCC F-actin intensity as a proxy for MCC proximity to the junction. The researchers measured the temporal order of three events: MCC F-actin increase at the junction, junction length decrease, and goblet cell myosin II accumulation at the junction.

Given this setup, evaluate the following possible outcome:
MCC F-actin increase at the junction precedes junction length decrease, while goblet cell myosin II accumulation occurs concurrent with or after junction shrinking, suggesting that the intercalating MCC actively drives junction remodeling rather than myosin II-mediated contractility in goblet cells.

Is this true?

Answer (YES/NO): YES